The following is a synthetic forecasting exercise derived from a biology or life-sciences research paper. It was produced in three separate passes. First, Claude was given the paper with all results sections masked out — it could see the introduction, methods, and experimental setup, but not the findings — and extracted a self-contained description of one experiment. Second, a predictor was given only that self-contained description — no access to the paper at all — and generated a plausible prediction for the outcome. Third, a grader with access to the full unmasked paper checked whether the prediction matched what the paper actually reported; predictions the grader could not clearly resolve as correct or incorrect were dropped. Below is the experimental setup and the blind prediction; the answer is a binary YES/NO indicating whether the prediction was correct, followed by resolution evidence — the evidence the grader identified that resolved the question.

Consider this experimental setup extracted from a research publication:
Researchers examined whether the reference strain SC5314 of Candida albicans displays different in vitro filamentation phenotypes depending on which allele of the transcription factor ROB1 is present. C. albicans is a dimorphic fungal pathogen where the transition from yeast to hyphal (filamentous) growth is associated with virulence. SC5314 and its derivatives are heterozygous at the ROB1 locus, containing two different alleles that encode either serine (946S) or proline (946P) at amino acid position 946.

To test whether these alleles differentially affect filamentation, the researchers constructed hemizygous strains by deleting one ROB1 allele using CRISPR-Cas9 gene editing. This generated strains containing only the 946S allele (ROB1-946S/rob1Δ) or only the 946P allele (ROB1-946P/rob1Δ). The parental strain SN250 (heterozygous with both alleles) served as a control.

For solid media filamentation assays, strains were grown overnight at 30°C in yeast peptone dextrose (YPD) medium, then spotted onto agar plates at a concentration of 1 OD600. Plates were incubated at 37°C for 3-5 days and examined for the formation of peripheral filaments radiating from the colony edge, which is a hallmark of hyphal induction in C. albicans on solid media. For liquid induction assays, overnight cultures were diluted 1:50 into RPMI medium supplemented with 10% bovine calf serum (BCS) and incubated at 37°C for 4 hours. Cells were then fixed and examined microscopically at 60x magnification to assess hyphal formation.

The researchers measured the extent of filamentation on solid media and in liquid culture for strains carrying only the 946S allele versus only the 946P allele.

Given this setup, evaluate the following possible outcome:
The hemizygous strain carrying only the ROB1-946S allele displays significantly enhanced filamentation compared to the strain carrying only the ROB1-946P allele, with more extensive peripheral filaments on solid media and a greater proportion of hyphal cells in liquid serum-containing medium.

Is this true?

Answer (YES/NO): NO